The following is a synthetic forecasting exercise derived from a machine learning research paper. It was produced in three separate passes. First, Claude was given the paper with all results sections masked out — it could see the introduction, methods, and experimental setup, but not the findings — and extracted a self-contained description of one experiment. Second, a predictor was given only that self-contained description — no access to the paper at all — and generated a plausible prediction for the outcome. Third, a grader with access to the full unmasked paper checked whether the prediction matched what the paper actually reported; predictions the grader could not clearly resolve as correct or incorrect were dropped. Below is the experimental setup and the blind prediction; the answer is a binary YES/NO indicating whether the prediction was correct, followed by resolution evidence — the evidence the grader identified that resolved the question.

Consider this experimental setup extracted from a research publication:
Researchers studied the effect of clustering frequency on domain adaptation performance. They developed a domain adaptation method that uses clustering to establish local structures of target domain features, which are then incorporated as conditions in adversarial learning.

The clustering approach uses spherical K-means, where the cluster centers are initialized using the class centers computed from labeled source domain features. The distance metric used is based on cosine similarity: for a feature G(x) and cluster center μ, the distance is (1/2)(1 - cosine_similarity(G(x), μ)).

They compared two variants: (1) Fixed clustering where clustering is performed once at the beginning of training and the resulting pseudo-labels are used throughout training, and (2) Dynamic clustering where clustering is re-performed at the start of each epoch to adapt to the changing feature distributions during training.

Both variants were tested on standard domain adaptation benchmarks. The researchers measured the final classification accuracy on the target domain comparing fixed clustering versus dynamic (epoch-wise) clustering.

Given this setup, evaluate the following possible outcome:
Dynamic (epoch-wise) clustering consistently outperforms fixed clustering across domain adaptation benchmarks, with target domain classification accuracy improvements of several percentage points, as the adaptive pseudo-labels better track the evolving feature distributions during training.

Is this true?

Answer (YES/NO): NO